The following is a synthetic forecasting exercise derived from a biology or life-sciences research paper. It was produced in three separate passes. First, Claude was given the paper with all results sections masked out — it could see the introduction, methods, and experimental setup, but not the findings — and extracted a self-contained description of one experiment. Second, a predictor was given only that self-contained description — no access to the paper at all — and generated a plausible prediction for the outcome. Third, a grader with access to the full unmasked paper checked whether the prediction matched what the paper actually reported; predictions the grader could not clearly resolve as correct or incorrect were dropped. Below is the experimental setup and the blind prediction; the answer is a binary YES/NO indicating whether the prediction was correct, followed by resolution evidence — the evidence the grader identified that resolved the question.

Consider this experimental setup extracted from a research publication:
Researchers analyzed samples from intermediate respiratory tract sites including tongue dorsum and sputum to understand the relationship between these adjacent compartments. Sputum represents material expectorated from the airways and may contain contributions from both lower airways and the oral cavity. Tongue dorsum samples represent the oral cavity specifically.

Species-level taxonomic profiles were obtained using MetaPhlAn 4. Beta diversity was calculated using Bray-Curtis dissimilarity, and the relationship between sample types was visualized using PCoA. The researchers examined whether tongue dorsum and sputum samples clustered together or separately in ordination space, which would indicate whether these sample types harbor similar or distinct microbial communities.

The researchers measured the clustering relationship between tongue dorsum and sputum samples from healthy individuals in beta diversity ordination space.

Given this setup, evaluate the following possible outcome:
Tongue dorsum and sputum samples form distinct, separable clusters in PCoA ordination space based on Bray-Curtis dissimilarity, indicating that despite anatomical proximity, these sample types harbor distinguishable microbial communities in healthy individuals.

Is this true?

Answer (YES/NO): NO